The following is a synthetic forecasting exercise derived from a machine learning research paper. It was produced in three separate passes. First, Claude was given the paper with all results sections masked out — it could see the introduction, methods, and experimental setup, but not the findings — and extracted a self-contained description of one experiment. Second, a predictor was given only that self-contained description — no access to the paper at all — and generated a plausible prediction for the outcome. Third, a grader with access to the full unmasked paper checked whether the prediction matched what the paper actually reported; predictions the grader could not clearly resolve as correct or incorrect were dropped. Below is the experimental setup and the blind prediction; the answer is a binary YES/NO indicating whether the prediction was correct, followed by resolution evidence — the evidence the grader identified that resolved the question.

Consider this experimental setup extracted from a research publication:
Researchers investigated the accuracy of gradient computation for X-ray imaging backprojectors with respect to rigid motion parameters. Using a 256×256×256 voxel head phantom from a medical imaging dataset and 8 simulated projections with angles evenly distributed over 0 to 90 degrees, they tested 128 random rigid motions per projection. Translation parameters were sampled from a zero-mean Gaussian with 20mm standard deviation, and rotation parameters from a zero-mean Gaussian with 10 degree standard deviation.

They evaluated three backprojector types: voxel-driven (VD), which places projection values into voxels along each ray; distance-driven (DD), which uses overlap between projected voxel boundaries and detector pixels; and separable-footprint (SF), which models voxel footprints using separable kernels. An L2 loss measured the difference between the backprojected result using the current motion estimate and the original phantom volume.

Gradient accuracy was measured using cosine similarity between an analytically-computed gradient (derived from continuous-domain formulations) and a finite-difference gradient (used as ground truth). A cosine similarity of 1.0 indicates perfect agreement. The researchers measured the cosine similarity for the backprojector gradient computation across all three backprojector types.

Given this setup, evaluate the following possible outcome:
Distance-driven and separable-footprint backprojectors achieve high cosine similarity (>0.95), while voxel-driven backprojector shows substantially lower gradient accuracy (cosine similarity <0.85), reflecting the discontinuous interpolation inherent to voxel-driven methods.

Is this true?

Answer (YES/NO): NO